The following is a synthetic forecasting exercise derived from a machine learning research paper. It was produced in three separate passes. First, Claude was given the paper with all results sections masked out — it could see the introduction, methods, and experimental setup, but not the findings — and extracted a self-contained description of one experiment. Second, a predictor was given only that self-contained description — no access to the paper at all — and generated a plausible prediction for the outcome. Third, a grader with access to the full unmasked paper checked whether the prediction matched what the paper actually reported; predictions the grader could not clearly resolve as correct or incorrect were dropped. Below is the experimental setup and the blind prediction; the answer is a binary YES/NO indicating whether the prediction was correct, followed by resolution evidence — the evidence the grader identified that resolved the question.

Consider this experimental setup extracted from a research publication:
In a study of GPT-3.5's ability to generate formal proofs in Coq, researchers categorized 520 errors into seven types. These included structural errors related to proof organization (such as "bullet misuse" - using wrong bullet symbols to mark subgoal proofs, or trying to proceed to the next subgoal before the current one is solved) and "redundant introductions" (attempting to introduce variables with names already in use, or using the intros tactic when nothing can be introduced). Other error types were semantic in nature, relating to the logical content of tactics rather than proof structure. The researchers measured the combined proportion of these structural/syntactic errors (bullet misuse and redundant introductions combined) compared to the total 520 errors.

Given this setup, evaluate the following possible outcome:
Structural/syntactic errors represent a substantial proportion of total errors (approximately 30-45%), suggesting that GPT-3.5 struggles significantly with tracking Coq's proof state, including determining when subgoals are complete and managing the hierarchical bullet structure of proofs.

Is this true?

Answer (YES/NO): NO